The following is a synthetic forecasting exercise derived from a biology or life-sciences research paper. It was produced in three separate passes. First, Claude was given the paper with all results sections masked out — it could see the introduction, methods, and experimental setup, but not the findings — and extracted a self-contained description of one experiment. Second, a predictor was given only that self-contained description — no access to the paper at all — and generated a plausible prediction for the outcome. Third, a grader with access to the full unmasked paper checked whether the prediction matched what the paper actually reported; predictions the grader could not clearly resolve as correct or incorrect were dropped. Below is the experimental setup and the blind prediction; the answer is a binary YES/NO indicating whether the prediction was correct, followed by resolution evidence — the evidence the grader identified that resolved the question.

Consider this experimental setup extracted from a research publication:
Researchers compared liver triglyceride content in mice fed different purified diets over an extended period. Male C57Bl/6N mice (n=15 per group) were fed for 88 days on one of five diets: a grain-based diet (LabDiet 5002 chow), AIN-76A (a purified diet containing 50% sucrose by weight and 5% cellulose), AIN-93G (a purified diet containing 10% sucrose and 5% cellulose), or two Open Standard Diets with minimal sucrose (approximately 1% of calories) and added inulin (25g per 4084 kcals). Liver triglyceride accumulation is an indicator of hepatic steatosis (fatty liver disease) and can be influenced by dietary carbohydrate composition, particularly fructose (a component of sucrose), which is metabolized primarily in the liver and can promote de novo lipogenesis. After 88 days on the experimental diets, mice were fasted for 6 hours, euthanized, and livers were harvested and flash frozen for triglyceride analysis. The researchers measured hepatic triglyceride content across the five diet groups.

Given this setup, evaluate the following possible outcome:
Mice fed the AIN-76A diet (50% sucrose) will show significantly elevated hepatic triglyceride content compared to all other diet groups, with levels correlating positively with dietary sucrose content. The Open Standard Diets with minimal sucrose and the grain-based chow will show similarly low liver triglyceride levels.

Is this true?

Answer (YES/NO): NO